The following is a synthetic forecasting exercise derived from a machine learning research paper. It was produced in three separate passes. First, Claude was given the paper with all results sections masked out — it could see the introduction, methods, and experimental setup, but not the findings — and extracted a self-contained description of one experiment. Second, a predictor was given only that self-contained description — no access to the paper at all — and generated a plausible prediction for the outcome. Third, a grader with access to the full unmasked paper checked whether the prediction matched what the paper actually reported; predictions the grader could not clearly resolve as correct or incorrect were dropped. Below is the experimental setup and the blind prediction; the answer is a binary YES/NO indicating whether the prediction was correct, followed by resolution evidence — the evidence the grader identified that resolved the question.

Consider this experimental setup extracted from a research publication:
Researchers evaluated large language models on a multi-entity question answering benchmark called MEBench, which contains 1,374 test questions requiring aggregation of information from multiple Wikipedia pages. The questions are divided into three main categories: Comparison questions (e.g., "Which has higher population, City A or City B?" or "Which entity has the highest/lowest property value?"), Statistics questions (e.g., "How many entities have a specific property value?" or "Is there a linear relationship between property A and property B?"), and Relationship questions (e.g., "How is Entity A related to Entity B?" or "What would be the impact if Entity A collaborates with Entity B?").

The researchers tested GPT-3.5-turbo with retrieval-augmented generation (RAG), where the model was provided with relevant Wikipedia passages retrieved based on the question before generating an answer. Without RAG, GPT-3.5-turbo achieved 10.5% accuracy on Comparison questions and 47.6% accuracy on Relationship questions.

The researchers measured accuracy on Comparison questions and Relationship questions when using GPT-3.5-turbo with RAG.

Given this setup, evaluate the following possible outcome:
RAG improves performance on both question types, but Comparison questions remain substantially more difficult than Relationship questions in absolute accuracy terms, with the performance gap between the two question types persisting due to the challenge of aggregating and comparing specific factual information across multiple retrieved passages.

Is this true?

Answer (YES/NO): NO